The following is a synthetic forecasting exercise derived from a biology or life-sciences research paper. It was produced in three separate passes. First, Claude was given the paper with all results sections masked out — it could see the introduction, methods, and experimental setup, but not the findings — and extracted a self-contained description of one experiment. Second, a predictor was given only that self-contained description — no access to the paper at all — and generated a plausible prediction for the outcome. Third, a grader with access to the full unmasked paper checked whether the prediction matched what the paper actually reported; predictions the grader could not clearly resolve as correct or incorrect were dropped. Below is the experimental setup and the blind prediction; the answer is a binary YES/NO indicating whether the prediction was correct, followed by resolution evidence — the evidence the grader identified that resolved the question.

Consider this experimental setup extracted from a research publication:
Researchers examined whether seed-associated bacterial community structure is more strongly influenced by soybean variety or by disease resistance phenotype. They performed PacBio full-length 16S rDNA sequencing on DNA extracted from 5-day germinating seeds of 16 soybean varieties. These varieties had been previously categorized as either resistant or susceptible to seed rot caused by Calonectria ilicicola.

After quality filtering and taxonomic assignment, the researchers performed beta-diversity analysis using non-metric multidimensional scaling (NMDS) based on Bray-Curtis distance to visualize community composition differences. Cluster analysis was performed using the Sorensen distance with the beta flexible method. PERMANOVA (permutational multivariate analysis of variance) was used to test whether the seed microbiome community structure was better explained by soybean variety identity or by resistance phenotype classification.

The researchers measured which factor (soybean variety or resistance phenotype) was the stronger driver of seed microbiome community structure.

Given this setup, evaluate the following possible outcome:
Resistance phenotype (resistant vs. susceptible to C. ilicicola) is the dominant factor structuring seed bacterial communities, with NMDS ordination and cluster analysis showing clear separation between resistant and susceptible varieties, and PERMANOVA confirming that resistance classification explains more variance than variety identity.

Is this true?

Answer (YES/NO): NO